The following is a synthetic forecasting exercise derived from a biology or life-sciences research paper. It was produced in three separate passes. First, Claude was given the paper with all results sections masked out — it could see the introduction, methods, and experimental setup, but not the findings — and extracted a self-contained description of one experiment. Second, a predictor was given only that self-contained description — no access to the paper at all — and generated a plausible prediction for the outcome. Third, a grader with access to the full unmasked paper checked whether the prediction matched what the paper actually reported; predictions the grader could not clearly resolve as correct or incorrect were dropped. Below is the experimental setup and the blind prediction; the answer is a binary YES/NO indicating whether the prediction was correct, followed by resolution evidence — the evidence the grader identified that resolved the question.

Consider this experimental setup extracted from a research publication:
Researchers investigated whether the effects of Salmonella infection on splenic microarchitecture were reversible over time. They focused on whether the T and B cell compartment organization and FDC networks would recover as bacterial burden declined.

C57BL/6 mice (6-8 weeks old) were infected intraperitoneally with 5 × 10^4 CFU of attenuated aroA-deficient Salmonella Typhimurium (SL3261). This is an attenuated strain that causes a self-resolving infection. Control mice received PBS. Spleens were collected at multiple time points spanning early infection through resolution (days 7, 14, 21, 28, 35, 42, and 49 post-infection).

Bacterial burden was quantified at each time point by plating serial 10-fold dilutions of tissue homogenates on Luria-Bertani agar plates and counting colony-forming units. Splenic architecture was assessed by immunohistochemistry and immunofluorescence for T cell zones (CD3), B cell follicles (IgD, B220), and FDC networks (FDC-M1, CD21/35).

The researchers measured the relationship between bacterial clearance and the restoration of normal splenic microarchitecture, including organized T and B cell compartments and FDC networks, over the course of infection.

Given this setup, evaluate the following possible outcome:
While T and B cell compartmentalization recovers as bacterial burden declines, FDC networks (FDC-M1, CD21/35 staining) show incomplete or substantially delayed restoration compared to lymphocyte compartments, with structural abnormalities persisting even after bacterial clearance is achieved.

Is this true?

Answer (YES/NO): NO